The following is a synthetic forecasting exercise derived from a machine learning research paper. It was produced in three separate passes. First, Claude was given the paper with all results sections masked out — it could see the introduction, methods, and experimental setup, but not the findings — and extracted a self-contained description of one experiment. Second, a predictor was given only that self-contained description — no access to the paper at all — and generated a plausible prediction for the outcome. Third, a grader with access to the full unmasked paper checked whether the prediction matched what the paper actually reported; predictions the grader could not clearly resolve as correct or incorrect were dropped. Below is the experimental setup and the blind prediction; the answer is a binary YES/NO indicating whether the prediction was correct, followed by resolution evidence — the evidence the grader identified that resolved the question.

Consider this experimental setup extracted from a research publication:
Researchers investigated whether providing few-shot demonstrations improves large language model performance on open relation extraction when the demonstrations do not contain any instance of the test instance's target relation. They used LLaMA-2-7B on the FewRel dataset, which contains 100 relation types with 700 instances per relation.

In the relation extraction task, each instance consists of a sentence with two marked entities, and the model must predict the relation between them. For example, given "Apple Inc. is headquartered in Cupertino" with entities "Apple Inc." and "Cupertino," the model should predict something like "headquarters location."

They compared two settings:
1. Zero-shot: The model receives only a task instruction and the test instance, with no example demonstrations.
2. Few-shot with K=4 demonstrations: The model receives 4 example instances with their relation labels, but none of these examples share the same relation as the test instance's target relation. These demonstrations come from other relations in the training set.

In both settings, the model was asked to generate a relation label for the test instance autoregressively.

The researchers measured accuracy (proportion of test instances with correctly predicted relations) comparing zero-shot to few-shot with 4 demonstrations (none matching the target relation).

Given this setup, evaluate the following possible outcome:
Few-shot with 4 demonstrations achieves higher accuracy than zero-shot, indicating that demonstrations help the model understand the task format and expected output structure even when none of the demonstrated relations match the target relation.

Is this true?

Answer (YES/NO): YES